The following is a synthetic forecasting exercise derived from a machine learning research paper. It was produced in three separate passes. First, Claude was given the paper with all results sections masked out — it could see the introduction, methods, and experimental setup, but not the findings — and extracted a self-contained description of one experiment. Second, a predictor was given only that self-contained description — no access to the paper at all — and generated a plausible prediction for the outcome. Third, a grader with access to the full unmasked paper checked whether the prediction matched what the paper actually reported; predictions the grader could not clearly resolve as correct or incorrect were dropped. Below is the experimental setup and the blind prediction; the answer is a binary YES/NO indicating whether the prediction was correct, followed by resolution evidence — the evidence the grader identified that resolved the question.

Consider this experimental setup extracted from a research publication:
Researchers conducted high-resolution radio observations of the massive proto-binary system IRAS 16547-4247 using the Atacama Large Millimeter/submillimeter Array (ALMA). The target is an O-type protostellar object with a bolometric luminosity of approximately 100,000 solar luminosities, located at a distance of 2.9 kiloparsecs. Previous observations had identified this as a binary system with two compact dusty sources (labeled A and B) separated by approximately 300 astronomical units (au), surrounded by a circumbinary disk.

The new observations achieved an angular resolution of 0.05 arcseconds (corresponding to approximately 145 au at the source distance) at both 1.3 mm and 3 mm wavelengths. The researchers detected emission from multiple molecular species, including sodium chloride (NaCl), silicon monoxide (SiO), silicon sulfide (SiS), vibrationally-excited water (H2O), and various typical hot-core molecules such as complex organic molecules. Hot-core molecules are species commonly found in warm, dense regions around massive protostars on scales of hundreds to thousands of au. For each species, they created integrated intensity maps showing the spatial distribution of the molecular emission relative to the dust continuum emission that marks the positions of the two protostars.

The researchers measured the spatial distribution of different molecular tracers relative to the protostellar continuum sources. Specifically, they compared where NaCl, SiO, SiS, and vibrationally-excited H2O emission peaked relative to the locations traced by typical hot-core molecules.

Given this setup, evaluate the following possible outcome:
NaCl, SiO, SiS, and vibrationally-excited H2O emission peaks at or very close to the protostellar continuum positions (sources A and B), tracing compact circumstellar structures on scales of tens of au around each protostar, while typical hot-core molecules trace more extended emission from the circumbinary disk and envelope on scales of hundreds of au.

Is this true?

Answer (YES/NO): NO